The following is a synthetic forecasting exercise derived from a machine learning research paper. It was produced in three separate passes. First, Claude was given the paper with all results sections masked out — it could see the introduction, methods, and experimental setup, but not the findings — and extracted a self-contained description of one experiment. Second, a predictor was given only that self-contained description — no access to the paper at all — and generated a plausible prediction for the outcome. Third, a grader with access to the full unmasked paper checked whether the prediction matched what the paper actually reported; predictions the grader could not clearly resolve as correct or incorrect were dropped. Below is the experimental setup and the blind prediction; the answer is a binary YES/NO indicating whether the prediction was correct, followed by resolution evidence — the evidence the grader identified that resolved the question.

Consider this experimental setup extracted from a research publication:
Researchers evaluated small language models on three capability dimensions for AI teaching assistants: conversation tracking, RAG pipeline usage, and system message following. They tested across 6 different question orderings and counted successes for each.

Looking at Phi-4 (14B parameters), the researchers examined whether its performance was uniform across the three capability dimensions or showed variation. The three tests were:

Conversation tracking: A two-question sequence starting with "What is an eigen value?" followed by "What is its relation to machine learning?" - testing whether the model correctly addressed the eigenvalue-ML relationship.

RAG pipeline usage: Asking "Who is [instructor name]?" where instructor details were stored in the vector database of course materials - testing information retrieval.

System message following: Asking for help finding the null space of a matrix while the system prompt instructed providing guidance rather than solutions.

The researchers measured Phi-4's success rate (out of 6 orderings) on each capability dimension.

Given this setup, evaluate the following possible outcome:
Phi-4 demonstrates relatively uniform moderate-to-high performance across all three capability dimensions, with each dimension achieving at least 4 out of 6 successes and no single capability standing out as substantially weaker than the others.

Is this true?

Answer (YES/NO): NO